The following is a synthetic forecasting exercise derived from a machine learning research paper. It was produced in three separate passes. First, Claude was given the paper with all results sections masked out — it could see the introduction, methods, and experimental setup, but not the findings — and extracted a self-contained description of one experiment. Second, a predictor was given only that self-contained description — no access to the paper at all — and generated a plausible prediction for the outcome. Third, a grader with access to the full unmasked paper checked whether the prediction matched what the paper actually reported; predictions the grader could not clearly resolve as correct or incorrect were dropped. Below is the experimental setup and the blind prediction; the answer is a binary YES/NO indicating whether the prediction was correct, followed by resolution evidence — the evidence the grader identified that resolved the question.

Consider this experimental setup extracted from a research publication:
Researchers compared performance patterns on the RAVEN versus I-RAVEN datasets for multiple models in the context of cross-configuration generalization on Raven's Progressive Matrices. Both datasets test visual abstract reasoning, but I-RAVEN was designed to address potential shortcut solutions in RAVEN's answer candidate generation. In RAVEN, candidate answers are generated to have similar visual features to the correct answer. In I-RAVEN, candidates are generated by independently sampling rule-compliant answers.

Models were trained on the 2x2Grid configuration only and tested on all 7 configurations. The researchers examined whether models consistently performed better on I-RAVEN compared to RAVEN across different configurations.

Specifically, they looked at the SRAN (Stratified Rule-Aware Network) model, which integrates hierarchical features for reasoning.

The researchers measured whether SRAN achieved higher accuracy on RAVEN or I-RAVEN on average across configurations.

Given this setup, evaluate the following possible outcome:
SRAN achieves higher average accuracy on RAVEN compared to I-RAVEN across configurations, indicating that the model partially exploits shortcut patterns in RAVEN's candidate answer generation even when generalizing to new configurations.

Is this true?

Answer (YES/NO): NO